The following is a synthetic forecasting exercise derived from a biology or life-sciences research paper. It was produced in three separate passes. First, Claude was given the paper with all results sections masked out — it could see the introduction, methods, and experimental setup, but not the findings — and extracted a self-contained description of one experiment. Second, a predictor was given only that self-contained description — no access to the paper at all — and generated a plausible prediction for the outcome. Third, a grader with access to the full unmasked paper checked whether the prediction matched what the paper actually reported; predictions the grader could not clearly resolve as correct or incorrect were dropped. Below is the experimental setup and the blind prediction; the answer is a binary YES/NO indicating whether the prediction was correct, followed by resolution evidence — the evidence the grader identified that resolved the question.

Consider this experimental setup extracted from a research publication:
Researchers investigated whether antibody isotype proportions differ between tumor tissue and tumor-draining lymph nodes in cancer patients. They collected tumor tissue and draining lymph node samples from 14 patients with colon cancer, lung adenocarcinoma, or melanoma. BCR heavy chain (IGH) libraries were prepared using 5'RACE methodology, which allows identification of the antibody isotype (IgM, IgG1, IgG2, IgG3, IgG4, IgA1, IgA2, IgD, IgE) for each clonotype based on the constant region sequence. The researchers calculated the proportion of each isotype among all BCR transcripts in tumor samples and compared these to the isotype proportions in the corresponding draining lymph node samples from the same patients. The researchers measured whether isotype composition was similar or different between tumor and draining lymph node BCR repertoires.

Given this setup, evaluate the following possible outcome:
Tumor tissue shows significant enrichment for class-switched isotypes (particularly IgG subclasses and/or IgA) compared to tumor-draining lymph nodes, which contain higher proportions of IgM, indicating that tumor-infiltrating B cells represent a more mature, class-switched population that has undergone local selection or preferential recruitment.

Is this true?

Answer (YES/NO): NO